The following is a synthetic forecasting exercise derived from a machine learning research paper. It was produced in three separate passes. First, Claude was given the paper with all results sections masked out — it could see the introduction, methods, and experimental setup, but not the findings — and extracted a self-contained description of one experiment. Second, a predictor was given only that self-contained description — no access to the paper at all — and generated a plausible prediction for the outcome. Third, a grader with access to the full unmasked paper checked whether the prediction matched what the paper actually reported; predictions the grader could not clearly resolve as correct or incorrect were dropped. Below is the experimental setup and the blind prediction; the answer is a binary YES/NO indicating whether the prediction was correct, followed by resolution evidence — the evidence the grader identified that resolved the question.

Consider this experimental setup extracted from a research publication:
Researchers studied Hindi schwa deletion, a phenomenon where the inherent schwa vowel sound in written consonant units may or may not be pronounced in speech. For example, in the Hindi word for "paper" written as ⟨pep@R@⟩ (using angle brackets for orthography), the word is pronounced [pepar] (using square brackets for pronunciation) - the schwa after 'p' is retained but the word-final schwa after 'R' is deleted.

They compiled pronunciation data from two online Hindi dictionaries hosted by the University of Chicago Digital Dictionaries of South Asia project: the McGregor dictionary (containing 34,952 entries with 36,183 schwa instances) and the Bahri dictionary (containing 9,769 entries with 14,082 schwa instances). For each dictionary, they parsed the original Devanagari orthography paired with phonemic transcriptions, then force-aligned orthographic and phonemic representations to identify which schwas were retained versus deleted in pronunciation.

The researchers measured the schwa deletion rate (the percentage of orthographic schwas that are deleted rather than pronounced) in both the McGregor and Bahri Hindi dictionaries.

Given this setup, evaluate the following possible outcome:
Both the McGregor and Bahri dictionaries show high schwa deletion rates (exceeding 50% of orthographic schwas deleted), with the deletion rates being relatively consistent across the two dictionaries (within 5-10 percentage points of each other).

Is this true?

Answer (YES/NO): NO